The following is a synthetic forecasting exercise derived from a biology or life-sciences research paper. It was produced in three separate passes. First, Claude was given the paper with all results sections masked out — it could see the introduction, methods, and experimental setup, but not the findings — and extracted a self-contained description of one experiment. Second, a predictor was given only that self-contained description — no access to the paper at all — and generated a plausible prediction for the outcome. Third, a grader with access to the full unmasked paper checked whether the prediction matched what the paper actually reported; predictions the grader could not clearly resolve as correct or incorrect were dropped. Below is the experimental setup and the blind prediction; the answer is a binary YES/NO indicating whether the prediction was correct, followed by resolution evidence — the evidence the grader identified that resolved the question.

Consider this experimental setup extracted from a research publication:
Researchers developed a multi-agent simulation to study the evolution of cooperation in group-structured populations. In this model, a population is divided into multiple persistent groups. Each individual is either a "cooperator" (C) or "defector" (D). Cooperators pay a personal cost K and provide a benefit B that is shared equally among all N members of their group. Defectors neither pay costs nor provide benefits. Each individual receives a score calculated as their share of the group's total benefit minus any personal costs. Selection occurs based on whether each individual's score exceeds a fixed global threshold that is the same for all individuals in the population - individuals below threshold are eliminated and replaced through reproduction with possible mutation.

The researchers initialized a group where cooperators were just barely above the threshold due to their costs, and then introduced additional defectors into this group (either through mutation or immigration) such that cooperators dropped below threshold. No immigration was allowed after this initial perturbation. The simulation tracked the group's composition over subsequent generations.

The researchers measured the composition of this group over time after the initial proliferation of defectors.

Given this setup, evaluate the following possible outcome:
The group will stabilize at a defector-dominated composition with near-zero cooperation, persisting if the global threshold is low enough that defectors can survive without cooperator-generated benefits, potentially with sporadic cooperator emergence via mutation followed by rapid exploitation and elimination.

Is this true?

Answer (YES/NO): NO